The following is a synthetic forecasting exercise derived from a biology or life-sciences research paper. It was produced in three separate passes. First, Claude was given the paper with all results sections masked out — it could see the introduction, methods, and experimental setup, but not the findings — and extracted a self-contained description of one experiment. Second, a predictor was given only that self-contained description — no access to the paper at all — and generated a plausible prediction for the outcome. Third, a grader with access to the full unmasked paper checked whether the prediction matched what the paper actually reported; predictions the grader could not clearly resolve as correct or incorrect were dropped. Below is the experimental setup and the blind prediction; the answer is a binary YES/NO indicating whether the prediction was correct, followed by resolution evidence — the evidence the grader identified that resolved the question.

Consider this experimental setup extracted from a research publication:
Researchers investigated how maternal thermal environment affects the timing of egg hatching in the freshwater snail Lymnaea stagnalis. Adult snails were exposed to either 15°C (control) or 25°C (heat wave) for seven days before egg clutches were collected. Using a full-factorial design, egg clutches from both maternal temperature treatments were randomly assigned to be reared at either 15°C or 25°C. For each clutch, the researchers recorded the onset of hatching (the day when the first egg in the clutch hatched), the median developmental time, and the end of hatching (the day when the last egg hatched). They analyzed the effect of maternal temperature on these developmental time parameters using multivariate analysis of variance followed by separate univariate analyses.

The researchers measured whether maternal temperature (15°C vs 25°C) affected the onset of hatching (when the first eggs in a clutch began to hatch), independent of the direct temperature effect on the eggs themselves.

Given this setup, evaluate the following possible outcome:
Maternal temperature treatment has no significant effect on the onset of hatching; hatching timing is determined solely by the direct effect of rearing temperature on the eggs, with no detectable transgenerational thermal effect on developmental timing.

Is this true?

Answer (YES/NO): NO